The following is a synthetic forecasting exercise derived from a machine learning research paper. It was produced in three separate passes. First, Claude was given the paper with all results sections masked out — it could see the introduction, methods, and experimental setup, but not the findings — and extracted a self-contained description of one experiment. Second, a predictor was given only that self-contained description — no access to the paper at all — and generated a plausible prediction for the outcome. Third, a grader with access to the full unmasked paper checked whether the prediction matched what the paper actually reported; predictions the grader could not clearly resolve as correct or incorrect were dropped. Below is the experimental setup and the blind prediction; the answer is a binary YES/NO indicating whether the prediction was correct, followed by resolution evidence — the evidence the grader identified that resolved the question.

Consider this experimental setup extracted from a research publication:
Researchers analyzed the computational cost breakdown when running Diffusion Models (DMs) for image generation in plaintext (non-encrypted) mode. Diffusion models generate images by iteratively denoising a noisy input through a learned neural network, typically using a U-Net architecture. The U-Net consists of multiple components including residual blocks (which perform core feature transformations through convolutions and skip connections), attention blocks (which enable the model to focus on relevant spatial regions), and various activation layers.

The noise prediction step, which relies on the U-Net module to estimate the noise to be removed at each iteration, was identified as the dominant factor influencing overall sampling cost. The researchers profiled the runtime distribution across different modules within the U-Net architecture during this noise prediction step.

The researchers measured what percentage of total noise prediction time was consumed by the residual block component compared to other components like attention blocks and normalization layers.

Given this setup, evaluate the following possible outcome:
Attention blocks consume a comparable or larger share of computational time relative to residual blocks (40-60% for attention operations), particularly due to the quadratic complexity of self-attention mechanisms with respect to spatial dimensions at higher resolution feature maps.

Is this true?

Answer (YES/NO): NO